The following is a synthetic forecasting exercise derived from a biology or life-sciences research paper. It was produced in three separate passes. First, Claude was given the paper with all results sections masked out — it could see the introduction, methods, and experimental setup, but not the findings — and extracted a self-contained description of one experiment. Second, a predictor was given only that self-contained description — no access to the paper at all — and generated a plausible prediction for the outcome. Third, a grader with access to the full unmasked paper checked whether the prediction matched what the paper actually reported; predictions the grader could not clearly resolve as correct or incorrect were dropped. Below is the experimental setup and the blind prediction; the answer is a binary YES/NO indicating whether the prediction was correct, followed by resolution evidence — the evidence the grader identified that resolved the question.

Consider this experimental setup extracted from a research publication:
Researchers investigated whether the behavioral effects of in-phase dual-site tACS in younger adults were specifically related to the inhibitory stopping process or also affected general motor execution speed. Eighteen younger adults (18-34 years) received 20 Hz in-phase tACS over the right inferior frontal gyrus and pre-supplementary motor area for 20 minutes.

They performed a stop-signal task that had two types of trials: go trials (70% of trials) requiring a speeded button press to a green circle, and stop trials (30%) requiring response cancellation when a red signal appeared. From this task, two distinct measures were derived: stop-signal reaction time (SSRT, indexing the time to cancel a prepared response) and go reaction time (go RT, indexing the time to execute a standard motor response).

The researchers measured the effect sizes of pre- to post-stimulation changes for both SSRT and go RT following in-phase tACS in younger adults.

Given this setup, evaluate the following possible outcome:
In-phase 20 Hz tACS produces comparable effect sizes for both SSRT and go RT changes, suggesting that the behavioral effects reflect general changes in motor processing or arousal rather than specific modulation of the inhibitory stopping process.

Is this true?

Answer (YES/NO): NO